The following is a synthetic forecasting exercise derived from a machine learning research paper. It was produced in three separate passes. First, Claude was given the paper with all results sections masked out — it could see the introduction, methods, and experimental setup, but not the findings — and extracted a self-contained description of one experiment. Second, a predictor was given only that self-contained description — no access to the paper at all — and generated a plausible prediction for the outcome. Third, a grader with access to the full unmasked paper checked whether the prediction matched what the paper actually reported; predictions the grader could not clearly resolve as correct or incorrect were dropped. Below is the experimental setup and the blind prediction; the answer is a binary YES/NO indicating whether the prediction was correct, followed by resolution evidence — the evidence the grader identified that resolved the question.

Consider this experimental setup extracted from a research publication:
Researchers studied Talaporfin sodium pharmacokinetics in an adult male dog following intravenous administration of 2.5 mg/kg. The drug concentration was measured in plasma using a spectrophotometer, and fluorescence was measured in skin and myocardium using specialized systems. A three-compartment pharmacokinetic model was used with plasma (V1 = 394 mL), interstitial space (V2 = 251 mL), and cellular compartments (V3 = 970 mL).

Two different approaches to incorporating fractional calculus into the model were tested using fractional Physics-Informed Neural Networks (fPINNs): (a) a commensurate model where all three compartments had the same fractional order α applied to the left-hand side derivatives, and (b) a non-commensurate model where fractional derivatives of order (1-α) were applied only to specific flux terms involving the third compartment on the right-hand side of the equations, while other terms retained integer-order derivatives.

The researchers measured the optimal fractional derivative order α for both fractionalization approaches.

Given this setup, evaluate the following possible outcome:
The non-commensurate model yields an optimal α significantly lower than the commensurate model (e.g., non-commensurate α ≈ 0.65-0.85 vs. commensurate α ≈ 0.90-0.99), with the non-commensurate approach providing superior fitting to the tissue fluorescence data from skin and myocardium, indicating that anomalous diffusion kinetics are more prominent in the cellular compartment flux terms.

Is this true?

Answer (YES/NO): NO